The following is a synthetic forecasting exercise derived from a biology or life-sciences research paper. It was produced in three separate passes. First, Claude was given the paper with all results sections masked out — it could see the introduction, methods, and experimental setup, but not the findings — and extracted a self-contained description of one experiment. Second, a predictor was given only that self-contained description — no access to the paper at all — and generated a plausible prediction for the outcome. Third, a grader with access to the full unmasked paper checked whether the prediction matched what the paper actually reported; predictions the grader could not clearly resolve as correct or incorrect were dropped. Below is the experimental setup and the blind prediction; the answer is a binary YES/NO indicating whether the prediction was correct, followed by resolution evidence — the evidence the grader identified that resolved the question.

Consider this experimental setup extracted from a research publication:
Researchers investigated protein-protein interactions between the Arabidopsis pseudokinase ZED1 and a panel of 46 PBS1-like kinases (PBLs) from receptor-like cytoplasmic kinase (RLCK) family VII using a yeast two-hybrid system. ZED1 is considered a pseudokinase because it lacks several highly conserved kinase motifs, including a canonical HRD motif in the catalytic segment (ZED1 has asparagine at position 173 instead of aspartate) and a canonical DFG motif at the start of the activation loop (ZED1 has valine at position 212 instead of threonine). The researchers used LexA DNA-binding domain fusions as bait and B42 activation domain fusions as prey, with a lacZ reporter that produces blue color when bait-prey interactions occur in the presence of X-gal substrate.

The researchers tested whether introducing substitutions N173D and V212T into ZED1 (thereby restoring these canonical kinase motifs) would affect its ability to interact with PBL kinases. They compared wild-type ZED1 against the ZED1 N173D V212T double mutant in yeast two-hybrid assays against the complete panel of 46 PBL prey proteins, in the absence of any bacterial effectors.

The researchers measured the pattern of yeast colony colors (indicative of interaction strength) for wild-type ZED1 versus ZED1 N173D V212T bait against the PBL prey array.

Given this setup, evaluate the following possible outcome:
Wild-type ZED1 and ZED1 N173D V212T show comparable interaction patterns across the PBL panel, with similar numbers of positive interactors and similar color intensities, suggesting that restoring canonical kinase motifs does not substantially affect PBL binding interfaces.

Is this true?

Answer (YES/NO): NO